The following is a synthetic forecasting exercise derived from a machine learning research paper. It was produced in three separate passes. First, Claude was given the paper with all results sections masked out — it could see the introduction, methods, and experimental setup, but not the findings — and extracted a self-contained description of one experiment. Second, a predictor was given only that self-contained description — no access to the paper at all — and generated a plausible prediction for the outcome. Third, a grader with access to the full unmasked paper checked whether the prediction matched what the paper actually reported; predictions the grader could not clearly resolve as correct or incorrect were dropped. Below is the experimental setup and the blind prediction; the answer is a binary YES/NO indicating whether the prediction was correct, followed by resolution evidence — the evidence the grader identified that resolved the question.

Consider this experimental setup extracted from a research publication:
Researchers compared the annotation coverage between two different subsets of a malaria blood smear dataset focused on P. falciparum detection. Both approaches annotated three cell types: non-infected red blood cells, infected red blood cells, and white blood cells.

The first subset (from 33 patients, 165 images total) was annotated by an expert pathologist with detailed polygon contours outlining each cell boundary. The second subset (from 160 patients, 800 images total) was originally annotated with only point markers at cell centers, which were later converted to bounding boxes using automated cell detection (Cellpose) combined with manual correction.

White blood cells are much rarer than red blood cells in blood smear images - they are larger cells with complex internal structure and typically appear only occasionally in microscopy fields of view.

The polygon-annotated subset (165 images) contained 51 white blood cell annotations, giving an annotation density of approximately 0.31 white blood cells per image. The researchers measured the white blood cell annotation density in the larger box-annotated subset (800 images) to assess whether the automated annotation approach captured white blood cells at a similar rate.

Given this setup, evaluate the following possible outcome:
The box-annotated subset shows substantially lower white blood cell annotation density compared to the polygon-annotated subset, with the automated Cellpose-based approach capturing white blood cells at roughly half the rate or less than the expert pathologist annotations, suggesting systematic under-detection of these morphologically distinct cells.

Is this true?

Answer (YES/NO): NO